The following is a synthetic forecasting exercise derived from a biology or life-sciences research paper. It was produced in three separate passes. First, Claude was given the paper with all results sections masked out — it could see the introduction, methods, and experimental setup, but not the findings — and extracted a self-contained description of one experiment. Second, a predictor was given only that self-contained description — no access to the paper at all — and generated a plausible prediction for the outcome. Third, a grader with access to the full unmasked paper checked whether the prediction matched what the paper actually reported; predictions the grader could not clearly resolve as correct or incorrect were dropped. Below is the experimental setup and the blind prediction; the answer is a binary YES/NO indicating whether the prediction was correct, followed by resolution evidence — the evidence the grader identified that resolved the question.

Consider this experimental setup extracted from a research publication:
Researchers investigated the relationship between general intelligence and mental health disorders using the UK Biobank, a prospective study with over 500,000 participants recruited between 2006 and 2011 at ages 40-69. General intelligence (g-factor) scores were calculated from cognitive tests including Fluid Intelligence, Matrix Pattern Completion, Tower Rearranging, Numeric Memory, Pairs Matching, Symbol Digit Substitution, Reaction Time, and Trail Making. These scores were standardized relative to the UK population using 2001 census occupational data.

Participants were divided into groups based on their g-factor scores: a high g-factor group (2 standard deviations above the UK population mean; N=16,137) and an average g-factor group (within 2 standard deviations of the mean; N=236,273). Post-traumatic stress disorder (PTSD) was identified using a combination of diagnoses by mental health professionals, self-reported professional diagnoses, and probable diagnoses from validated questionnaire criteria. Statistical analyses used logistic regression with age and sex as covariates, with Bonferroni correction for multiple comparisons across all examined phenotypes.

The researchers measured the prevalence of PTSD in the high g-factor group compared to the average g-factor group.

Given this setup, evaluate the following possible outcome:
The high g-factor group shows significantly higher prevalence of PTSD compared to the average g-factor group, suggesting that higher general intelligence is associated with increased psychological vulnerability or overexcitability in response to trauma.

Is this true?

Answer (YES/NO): NO